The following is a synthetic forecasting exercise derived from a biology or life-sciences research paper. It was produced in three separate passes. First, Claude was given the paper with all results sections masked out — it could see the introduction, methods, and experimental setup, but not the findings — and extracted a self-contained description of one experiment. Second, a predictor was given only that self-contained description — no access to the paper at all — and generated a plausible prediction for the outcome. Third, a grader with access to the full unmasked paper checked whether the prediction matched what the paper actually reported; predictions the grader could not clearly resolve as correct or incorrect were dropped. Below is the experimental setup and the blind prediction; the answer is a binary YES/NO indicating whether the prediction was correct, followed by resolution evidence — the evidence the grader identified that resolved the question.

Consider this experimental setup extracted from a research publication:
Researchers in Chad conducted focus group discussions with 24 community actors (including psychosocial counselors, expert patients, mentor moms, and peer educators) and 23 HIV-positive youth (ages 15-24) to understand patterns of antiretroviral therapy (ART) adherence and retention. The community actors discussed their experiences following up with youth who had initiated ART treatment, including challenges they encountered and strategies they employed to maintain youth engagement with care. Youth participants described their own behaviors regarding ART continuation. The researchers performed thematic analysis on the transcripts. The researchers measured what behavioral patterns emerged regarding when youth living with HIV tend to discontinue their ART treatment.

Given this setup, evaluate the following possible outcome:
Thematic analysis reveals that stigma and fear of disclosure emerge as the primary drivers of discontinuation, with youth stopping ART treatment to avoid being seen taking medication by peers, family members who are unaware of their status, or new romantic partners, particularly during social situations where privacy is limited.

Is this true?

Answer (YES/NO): NO